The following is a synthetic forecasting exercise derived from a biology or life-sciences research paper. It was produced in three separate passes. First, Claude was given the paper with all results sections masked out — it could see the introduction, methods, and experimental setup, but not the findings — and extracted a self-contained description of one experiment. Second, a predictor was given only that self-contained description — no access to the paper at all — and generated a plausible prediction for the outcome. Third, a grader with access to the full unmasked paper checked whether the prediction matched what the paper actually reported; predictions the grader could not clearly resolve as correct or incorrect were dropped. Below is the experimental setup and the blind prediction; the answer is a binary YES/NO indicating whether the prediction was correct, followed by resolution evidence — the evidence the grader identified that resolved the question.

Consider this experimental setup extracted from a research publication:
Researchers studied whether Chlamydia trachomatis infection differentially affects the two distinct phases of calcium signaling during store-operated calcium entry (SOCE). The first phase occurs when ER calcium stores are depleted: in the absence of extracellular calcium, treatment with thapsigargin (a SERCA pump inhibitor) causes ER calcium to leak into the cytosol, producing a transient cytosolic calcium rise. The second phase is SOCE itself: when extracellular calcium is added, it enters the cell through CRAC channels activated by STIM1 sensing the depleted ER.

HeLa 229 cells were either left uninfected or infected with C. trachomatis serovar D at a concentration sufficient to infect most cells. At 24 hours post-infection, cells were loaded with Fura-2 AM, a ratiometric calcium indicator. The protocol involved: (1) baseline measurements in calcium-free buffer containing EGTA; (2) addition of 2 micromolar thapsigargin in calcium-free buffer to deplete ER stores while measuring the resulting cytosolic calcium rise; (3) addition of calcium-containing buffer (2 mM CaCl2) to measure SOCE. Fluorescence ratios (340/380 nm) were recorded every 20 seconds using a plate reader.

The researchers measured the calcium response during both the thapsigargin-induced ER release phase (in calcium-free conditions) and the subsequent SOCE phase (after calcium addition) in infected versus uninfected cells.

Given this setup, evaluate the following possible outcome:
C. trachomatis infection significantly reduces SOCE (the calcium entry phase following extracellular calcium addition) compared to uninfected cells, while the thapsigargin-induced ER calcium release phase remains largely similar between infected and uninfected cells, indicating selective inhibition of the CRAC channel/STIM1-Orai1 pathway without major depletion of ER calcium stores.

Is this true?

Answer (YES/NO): YES